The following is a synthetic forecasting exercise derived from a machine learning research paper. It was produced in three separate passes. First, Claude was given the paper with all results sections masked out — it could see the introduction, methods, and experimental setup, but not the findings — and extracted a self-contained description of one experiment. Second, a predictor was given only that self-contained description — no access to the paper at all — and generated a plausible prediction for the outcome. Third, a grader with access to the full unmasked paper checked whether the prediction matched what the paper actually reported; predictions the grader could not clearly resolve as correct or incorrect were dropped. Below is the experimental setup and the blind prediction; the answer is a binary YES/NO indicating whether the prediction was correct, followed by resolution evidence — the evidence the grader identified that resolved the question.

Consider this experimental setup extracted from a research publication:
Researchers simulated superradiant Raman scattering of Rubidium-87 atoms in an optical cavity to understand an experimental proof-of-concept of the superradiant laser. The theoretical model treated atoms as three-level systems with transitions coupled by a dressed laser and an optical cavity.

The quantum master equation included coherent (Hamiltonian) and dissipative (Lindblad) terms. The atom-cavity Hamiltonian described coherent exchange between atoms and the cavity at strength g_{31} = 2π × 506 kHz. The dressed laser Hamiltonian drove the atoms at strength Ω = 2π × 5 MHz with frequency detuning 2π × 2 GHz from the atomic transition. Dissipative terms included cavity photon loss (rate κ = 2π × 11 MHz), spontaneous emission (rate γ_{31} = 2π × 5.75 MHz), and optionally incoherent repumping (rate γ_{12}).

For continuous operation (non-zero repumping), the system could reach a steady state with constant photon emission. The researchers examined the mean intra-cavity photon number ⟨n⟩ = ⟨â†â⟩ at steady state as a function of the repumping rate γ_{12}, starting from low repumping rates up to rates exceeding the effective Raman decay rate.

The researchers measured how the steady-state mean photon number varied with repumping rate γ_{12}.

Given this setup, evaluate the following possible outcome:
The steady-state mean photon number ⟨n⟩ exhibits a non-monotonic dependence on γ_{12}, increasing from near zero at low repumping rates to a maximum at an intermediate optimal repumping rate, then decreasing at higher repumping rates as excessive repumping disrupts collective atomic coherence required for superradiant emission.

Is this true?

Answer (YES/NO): YES